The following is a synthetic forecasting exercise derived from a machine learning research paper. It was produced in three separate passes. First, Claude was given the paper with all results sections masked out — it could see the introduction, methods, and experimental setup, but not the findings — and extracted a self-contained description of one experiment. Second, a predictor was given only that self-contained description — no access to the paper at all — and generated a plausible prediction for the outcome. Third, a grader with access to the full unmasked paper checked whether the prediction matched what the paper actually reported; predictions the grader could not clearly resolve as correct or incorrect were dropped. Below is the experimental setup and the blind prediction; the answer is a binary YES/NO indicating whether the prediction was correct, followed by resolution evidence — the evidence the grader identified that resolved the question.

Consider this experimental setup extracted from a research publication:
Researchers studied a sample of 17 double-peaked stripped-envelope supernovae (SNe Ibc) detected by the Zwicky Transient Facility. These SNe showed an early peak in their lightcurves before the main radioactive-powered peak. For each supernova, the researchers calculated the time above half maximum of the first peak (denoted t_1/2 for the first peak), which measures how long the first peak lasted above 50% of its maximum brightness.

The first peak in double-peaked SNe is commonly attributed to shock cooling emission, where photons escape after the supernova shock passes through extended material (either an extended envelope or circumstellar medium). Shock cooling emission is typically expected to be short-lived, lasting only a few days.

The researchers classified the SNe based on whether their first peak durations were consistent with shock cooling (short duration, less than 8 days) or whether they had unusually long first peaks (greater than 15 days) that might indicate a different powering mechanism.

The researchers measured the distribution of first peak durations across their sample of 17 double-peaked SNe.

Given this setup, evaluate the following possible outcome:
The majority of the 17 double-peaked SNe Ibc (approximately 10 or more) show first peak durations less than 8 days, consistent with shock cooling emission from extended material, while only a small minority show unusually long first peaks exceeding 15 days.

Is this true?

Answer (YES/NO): YES